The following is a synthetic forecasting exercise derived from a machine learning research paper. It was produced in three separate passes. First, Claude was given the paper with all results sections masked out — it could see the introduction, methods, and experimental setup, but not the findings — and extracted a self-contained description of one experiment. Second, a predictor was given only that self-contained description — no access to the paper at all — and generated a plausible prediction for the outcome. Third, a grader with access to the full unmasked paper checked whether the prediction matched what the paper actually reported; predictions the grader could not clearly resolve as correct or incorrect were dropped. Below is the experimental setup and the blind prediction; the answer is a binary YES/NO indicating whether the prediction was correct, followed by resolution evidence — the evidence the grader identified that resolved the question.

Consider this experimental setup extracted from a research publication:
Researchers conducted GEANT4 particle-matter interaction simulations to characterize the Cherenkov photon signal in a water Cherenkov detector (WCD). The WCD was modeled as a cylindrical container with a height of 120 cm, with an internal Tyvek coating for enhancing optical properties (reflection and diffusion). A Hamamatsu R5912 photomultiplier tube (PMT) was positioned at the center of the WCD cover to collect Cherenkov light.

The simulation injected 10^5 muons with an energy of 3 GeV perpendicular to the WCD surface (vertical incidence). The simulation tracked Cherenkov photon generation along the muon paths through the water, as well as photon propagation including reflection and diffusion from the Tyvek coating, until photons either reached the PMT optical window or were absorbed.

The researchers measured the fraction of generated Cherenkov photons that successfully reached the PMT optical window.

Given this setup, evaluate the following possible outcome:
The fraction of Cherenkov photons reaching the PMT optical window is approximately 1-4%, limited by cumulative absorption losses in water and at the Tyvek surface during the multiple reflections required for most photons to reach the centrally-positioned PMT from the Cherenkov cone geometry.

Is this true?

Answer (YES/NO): YES